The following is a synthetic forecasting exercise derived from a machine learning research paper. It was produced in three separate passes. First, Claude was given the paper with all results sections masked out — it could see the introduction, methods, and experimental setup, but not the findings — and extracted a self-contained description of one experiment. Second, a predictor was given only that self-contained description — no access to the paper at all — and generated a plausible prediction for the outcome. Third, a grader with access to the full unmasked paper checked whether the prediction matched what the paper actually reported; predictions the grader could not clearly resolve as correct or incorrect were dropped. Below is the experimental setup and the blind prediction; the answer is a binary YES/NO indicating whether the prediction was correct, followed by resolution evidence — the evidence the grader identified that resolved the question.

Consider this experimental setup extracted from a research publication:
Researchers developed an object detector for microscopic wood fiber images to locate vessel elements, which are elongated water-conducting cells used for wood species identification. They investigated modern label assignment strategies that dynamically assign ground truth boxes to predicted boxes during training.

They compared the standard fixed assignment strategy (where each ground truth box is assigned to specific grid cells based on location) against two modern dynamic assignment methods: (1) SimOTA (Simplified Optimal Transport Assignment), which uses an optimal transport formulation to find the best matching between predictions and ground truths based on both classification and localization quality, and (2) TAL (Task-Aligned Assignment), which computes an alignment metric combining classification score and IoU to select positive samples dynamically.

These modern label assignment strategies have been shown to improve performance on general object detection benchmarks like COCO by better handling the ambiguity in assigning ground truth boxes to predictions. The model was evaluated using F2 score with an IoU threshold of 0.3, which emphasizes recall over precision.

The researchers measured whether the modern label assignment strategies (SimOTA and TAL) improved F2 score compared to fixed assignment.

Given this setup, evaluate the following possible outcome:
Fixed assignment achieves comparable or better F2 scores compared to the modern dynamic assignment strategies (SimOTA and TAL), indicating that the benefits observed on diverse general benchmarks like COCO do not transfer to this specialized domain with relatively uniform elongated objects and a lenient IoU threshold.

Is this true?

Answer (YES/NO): YES